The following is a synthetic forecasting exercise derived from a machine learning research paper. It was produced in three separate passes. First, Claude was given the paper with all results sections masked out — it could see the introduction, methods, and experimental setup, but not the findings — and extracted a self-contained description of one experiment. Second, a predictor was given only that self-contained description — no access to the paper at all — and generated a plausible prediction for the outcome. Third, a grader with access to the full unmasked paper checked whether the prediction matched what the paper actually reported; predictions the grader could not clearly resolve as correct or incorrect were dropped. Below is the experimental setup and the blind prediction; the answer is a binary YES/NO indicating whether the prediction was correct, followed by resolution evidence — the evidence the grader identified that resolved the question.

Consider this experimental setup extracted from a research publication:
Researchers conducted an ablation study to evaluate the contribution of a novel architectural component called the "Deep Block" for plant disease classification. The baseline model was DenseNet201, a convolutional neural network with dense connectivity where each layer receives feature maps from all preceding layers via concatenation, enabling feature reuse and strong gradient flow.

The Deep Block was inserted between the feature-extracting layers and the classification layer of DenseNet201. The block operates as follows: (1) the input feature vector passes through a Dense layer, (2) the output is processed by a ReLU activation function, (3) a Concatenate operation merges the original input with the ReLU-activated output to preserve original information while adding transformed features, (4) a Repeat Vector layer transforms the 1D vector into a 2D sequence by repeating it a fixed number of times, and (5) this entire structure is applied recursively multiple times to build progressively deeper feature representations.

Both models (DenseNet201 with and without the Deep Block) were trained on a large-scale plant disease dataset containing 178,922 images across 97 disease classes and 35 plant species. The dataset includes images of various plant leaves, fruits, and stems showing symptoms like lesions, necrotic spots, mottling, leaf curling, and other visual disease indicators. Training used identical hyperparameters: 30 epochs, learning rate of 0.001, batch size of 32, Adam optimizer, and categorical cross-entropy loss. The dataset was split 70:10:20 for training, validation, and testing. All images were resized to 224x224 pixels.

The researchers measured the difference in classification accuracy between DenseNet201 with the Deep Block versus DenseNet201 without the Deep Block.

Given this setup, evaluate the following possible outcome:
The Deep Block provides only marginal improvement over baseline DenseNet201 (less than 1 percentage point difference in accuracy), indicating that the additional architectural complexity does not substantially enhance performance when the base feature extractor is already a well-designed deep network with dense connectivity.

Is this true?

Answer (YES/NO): NO